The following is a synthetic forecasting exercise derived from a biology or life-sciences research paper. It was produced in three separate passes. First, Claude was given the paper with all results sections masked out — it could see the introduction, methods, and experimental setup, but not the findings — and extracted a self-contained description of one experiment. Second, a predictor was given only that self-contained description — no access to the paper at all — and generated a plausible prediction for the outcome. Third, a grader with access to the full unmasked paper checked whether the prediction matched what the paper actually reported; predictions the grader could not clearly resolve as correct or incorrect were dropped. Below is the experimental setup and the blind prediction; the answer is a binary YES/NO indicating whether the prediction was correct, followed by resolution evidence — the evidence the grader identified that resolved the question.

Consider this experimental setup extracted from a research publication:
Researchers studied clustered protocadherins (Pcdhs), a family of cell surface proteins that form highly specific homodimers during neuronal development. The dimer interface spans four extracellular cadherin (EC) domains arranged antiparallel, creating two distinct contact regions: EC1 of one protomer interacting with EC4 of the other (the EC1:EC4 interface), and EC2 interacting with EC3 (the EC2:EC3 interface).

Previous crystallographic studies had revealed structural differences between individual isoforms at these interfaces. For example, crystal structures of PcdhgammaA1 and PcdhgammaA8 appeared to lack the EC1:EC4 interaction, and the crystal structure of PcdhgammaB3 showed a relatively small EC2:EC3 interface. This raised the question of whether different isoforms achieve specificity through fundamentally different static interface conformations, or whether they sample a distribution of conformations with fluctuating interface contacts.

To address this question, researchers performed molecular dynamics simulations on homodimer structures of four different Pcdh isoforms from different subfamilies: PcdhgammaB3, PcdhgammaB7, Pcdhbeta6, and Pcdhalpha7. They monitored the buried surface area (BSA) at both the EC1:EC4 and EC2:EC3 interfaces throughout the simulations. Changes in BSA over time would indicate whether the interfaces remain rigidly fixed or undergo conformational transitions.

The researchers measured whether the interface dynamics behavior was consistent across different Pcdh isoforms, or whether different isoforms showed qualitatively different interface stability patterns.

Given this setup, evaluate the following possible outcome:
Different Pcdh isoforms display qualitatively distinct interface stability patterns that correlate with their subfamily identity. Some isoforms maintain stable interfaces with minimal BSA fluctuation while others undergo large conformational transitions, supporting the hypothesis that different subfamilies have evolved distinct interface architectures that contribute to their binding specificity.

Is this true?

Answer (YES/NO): NO